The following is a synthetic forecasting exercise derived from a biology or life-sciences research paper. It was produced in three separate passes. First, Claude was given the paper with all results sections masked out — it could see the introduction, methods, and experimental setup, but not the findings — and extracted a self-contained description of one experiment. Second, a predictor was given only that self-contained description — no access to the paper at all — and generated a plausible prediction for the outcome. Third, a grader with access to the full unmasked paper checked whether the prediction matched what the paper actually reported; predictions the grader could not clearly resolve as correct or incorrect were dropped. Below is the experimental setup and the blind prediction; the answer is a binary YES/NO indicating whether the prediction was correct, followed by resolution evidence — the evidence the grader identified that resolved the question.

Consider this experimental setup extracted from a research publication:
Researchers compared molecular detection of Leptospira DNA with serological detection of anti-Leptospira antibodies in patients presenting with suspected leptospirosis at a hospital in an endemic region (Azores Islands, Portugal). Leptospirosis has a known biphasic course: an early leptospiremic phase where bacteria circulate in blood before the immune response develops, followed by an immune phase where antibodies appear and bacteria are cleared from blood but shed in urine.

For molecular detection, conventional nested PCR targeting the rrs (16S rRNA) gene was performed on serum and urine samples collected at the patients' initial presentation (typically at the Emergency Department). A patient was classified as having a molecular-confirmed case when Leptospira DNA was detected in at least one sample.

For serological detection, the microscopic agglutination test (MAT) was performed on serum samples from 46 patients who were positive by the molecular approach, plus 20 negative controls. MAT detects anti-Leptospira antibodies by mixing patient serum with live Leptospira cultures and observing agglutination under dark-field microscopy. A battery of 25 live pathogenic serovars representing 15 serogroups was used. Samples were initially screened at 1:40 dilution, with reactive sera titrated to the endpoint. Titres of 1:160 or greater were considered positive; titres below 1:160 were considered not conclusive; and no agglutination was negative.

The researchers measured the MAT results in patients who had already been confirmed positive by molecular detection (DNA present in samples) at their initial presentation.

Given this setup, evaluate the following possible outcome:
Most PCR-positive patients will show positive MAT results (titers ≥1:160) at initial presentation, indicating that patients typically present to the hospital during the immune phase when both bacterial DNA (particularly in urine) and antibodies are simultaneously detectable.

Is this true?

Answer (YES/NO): NO